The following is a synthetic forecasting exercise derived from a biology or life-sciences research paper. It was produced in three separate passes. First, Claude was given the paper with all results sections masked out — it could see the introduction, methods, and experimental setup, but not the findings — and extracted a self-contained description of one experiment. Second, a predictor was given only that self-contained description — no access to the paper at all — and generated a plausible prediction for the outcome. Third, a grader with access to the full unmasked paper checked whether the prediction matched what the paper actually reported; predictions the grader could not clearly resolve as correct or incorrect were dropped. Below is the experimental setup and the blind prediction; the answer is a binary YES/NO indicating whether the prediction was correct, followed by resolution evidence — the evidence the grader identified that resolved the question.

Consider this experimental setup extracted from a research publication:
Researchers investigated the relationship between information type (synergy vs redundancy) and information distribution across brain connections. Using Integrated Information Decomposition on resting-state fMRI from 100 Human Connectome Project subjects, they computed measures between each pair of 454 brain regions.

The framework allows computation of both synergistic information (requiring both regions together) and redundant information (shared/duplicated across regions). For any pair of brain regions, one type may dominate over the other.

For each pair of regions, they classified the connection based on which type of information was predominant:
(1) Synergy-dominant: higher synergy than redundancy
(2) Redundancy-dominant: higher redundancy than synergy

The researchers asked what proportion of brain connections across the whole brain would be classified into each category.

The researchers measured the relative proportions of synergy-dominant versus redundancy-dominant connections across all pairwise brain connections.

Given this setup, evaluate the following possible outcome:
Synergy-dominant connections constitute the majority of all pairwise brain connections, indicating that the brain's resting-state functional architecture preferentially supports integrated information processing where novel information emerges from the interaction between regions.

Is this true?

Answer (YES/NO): NO